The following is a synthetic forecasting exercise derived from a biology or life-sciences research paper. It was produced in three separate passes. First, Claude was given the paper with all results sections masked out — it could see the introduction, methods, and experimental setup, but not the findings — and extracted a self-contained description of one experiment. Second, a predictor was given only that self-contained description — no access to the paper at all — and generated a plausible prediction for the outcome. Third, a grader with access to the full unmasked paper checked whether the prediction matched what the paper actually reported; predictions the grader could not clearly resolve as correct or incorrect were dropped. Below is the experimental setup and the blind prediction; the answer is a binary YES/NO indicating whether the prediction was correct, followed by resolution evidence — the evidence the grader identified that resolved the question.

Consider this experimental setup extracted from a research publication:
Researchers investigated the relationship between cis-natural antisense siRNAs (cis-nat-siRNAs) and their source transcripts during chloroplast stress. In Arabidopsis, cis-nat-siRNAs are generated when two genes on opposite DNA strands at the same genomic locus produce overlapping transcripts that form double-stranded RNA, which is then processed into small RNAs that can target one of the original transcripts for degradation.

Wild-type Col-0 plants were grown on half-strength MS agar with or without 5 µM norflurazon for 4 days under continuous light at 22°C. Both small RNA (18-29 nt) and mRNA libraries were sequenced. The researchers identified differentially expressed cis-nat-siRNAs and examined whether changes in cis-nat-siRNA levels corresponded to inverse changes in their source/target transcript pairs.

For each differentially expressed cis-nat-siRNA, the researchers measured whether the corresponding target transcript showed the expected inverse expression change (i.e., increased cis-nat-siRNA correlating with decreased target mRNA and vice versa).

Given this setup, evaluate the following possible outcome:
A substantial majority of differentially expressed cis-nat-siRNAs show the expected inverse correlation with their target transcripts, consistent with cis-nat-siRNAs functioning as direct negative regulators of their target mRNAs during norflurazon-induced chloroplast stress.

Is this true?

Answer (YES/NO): NO